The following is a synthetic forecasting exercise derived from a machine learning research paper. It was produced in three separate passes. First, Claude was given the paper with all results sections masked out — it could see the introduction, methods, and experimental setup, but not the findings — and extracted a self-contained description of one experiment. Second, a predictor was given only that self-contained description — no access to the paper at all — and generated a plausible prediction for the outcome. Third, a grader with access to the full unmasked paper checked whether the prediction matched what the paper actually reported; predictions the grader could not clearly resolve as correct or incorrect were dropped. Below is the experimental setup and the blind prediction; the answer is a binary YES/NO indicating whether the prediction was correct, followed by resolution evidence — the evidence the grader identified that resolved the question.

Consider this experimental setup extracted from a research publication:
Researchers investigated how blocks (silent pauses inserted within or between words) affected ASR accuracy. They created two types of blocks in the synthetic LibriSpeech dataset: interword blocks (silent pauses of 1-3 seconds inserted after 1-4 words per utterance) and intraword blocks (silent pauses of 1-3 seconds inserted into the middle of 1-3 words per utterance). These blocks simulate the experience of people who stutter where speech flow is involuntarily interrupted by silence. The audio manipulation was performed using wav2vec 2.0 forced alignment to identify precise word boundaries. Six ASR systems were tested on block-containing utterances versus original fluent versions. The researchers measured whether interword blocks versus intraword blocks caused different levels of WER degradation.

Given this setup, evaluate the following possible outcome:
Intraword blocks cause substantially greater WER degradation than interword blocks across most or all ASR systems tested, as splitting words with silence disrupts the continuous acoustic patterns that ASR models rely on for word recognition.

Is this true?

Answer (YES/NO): NO